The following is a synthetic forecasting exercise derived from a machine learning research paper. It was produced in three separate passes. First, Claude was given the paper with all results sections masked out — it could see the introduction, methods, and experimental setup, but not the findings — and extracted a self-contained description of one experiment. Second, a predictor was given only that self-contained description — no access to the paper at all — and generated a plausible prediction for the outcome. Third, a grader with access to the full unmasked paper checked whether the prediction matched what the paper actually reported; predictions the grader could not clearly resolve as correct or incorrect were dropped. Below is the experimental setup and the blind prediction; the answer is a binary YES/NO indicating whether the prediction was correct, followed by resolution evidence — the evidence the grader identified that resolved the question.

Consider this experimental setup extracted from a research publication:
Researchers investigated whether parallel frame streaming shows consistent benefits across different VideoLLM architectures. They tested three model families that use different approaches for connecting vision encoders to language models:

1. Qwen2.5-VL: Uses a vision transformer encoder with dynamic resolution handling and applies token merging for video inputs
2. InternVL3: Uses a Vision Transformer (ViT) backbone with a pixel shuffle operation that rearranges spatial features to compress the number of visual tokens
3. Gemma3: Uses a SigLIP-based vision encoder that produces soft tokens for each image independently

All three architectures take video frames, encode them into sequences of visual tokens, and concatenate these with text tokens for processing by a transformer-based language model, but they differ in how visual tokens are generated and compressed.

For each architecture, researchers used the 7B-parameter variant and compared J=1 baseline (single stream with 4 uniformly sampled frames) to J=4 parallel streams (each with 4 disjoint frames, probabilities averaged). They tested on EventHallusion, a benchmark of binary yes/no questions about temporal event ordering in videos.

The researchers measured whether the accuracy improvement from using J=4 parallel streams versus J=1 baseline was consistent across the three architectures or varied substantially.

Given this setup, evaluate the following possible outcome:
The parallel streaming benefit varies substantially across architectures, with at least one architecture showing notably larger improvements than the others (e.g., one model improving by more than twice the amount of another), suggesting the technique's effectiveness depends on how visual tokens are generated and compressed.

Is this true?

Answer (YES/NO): YES